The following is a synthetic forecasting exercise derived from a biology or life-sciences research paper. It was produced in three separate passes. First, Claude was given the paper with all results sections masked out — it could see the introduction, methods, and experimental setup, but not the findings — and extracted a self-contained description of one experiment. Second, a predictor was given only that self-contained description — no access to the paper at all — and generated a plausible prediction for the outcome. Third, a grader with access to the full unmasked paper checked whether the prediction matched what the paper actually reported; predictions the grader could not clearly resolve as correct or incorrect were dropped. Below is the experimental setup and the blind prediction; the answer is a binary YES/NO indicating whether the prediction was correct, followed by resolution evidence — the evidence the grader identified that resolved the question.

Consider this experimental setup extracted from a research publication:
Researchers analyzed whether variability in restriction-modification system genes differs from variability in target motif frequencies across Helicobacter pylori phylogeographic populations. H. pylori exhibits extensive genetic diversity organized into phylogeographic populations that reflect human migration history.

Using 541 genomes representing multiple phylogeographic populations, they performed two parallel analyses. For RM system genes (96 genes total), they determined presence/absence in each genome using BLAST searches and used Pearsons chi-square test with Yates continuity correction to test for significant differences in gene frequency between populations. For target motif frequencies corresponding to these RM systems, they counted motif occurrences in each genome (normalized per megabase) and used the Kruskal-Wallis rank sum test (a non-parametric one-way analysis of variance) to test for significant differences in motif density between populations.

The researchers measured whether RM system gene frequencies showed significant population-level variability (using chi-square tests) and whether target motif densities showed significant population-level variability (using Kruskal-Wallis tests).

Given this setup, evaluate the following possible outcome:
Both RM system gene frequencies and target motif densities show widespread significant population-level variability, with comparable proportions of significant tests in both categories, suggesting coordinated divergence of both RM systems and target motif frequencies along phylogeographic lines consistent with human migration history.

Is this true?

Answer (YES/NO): NO